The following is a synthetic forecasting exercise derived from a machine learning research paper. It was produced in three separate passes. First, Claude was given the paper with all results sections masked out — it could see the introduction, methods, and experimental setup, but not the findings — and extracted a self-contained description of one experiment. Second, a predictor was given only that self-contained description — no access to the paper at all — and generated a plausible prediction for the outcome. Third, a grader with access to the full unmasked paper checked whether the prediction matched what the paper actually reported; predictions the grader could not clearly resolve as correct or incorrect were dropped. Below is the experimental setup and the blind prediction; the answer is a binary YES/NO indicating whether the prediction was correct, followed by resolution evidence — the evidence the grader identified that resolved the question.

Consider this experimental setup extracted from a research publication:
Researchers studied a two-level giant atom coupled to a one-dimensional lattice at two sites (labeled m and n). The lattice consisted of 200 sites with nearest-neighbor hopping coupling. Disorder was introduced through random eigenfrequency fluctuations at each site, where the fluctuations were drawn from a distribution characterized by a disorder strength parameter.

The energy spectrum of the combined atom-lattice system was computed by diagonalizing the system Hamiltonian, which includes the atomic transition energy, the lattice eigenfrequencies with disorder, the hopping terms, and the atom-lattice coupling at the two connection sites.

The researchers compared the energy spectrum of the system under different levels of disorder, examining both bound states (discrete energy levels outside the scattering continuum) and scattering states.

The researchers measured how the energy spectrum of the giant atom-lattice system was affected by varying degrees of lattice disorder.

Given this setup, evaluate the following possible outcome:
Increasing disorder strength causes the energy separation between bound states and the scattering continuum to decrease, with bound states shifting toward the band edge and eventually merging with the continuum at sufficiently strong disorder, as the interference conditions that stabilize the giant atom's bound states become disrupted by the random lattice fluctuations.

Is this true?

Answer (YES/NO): NO